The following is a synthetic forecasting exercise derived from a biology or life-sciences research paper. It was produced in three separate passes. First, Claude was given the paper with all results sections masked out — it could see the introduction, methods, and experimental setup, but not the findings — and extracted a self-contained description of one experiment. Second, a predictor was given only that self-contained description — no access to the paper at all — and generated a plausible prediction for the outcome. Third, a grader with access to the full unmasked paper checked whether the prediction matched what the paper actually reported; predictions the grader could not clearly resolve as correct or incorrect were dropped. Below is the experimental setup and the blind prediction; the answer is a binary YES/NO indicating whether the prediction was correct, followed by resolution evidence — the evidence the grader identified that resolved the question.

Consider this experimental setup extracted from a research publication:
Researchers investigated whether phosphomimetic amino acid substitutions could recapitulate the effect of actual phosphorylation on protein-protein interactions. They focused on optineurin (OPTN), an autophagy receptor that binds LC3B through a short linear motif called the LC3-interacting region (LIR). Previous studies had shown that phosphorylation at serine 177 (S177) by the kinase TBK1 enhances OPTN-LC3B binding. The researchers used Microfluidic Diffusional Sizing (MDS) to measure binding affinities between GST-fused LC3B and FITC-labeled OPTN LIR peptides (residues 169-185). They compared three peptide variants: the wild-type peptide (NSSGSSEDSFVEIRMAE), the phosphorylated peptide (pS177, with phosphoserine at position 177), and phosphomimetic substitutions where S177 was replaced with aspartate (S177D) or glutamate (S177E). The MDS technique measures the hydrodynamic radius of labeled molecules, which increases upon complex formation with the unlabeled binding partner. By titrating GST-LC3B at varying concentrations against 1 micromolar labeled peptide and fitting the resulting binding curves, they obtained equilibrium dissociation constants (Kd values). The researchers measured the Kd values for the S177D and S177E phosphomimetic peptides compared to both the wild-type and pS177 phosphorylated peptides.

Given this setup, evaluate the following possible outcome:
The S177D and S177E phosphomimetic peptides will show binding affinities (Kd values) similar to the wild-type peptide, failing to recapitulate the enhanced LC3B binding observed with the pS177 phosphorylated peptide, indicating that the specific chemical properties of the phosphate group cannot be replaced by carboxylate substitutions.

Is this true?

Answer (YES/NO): YES